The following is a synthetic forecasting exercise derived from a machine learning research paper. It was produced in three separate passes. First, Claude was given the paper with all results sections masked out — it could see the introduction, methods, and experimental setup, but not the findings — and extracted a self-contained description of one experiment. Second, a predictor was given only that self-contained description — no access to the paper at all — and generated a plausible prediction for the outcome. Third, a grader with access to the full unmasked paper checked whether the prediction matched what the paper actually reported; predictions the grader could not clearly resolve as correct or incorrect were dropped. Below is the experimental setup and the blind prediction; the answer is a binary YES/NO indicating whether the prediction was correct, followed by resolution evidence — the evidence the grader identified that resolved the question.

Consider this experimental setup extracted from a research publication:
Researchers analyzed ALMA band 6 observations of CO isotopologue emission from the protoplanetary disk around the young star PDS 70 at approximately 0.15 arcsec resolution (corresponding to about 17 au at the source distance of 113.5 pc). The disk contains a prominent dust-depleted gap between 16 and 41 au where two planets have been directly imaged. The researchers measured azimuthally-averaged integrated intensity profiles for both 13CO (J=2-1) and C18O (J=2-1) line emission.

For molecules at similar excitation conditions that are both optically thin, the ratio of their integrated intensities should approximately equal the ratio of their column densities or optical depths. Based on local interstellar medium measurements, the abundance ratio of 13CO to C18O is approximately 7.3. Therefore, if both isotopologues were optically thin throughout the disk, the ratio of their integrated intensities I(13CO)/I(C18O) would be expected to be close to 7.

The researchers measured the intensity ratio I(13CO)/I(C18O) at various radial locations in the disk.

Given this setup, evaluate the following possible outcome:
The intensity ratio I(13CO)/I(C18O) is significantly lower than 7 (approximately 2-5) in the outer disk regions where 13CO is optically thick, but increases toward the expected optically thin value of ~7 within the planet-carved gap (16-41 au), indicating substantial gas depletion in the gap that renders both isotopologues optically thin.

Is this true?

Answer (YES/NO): NO